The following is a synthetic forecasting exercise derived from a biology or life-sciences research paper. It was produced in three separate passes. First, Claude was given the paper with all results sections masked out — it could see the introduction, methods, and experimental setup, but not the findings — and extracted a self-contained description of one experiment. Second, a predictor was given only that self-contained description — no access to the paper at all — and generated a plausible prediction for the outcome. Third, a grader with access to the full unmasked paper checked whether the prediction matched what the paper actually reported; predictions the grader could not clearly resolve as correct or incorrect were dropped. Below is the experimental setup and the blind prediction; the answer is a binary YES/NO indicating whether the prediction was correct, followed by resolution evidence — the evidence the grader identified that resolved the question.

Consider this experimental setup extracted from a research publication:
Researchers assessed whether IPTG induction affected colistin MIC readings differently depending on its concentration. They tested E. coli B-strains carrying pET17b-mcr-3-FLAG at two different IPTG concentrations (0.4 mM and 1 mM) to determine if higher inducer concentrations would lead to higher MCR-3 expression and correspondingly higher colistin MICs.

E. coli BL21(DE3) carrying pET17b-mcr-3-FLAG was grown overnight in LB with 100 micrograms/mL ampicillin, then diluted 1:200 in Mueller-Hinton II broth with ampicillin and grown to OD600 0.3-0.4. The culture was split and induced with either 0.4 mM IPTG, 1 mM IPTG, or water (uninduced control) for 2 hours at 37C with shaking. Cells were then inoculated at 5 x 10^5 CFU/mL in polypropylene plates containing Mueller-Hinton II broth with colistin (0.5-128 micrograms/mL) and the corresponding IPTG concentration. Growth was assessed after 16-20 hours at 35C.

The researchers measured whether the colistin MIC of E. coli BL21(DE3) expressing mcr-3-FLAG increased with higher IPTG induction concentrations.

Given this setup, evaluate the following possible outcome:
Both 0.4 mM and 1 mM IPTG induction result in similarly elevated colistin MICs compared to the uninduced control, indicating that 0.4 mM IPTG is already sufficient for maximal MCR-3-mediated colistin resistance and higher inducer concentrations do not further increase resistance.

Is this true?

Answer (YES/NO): YES